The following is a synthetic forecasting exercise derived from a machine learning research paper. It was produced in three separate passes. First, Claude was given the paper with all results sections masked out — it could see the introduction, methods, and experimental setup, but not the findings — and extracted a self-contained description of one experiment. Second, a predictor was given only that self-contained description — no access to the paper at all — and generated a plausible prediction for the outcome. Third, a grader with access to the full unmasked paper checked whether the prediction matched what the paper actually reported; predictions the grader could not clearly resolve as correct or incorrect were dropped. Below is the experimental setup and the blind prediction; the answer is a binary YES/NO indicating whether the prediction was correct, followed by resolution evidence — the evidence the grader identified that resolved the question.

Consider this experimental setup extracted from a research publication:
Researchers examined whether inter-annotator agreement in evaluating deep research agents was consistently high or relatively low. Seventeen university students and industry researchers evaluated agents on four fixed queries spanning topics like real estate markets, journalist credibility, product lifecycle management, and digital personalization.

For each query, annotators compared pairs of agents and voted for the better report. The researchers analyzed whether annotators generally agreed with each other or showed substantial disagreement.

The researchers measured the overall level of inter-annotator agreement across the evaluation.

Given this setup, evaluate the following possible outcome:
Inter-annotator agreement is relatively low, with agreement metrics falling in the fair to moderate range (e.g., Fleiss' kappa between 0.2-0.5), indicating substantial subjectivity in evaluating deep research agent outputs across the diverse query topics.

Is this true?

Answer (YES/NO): NO